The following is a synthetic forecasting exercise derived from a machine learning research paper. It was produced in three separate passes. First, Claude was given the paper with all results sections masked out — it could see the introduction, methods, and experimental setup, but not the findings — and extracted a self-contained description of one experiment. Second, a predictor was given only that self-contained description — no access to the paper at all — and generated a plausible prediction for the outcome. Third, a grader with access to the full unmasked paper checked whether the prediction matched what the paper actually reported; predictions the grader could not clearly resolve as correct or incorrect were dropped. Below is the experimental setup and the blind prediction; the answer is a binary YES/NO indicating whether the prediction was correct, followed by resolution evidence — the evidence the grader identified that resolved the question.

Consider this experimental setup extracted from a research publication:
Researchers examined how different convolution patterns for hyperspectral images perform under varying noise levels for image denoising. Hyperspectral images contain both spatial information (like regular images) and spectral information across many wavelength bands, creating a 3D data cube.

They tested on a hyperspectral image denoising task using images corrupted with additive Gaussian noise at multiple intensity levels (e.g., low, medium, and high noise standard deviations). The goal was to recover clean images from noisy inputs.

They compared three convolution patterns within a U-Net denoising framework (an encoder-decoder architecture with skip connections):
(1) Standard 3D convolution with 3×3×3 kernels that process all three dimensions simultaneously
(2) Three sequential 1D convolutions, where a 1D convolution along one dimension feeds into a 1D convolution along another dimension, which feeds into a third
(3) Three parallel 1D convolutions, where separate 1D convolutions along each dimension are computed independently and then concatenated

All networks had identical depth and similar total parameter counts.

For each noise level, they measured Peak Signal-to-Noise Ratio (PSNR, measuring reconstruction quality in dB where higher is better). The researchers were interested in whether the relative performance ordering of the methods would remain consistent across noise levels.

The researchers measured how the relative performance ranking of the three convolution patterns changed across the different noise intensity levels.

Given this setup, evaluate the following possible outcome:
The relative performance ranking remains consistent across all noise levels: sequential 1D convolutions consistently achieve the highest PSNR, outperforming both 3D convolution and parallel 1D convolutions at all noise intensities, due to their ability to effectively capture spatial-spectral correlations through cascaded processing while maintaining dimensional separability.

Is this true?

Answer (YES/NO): NO